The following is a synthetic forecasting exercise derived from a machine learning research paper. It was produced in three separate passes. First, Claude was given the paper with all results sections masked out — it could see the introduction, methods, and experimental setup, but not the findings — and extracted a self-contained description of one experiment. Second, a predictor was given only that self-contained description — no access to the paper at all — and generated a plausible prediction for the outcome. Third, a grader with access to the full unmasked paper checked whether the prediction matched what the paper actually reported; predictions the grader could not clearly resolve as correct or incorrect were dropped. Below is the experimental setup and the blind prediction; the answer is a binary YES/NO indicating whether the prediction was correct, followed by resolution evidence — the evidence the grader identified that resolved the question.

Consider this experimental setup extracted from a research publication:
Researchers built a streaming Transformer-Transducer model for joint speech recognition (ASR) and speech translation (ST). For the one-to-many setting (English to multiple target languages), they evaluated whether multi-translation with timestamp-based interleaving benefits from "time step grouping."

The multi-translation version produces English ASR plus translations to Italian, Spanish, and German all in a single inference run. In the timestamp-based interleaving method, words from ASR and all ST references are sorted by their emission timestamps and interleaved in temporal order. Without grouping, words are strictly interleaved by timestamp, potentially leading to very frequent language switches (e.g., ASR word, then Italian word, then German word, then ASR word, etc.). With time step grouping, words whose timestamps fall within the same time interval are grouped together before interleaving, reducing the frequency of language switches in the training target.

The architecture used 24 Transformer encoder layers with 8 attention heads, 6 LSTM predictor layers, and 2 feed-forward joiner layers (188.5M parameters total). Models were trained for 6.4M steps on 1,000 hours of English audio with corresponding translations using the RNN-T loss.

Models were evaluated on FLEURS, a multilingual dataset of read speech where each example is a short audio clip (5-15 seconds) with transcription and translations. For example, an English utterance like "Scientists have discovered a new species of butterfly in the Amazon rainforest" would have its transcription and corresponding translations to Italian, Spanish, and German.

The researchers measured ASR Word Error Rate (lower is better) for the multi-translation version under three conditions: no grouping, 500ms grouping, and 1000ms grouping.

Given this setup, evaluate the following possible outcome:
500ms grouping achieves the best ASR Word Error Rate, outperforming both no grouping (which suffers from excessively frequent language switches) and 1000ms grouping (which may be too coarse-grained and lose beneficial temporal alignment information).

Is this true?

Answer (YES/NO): NO